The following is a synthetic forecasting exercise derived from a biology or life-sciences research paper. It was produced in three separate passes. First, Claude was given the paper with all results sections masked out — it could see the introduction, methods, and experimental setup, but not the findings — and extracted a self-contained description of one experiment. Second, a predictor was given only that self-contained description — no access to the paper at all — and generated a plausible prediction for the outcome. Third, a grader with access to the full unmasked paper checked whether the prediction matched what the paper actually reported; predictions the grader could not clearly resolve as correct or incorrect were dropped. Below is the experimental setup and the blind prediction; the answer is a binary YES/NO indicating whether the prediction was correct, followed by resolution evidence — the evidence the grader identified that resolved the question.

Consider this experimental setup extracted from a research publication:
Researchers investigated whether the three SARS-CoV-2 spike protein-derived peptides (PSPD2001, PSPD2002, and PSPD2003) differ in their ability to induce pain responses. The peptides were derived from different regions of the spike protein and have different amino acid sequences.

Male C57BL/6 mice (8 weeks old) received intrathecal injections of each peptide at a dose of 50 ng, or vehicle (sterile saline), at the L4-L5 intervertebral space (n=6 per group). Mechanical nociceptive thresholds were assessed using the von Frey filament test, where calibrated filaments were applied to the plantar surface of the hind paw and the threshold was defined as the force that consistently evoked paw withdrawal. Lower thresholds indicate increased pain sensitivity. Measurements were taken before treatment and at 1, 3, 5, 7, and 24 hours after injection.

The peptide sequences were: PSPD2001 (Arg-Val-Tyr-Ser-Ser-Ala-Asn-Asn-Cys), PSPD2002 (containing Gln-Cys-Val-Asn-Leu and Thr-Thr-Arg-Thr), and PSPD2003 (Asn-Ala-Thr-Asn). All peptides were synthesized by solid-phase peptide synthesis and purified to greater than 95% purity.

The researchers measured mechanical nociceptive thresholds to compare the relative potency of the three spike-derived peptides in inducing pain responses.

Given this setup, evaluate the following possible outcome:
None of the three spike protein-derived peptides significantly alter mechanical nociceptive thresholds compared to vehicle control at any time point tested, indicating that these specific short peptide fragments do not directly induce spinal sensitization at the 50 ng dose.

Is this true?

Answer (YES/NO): NO